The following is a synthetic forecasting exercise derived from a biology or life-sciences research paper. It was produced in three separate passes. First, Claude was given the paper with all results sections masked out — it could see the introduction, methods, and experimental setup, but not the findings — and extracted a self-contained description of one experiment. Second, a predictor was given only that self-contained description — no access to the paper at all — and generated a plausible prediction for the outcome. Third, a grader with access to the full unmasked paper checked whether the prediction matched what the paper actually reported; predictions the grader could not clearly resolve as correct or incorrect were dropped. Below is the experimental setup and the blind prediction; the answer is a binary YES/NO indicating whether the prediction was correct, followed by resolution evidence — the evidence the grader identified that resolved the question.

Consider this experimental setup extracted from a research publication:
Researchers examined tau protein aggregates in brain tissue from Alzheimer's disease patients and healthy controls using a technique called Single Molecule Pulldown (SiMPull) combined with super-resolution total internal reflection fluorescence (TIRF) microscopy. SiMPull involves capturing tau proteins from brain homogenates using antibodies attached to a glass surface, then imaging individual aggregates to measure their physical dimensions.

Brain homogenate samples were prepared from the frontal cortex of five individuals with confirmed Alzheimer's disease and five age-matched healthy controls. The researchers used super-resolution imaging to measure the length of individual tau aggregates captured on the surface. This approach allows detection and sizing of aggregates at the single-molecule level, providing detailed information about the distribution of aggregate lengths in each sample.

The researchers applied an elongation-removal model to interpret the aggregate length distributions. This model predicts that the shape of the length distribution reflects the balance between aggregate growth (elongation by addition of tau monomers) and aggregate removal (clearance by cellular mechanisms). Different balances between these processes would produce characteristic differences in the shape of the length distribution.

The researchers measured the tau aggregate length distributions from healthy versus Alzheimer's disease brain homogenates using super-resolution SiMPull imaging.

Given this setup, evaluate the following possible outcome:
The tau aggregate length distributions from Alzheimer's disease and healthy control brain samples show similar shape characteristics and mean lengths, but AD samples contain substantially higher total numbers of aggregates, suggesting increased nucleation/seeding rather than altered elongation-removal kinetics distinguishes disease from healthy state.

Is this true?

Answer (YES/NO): NO